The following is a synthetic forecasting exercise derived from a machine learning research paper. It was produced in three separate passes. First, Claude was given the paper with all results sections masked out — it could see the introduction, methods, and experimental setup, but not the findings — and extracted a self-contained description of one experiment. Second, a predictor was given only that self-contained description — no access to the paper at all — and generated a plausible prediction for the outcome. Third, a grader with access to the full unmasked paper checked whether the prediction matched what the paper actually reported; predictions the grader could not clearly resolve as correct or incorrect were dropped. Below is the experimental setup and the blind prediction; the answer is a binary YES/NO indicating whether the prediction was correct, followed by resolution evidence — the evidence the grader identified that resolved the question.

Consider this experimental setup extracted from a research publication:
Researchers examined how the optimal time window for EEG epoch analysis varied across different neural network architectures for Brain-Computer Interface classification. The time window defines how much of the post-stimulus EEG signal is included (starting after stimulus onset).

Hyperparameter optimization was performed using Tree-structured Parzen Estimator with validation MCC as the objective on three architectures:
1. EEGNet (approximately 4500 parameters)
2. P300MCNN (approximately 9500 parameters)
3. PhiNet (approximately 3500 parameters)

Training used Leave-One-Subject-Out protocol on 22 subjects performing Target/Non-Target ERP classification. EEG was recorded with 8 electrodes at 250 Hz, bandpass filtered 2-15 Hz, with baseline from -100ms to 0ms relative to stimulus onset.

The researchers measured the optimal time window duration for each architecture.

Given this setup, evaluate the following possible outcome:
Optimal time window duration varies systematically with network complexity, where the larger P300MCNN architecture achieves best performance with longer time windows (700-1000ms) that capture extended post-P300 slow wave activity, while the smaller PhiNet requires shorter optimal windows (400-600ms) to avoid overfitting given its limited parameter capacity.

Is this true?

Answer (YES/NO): NO